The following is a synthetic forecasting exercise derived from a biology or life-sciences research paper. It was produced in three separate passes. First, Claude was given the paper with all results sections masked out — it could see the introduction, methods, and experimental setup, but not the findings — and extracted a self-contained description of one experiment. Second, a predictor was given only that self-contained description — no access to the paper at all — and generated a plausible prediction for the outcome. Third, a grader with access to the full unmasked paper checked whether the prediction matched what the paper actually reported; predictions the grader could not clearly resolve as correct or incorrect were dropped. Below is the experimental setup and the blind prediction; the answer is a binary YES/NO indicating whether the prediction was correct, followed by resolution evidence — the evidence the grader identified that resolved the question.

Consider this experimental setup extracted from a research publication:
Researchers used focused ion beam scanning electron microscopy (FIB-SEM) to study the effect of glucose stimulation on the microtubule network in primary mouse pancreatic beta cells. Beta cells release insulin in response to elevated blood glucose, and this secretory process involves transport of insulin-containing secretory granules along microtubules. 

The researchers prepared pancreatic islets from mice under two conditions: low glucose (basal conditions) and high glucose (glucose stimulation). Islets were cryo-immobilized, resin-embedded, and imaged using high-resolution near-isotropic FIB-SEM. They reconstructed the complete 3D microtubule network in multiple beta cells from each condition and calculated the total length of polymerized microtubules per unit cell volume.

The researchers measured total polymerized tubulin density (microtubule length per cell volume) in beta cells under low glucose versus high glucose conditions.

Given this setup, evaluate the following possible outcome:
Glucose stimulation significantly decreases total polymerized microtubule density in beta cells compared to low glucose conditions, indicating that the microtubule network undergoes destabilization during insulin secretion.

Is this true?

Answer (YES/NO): NO